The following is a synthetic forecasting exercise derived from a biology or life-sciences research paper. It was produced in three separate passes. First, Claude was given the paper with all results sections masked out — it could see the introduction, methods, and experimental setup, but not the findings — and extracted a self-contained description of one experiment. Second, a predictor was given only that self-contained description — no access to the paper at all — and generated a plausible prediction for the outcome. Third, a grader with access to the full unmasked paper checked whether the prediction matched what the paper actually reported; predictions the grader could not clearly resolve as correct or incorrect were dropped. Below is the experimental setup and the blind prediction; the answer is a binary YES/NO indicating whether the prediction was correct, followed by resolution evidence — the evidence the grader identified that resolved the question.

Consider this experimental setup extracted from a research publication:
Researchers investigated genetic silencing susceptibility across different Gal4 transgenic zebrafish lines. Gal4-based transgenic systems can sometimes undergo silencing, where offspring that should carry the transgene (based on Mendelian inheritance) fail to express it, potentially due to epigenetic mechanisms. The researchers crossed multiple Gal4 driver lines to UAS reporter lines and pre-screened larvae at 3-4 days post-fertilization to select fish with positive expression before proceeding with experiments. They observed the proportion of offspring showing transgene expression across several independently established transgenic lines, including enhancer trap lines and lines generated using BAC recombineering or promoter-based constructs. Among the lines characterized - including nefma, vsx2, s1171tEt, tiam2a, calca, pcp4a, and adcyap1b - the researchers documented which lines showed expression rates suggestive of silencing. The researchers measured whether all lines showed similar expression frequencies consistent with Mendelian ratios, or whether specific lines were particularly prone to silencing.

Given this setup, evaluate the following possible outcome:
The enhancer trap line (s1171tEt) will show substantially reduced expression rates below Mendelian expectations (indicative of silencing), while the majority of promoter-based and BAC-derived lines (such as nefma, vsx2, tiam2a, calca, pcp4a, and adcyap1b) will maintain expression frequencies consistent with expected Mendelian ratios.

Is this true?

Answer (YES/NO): NO